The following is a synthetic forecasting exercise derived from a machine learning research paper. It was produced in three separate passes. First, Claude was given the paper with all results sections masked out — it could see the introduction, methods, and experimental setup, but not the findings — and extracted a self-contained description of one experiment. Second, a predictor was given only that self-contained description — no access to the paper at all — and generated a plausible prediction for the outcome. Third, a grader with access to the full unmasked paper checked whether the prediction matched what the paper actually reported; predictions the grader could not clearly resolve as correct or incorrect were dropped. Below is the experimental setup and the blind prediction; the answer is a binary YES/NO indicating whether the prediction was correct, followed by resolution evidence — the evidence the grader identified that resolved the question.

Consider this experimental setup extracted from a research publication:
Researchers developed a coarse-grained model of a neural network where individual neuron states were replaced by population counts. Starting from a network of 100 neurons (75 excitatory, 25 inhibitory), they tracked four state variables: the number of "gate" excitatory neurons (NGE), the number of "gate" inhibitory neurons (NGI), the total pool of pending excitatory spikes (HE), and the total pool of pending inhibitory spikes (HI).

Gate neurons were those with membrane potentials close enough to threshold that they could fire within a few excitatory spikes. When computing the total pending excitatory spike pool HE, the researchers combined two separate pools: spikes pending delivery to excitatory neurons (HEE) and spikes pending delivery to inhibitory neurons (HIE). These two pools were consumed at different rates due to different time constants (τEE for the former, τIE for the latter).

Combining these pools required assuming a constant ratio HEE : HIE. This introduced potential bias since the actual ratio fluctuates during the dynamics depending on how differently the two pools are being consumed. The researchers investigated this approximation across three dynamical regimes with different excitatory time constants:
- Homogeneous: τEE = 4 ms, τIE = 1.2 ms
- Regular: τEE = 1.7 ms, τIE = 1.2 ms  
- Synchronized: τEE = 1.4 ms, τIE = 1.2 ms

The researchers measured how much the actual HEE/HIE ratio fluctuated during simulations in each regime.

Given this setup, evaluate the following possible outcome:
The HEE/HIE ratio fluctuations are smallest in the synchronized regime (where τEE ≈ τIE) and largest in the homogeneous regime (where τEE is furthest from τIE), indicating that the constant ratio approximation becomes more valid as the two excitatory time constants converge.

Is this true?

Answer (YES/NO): YES